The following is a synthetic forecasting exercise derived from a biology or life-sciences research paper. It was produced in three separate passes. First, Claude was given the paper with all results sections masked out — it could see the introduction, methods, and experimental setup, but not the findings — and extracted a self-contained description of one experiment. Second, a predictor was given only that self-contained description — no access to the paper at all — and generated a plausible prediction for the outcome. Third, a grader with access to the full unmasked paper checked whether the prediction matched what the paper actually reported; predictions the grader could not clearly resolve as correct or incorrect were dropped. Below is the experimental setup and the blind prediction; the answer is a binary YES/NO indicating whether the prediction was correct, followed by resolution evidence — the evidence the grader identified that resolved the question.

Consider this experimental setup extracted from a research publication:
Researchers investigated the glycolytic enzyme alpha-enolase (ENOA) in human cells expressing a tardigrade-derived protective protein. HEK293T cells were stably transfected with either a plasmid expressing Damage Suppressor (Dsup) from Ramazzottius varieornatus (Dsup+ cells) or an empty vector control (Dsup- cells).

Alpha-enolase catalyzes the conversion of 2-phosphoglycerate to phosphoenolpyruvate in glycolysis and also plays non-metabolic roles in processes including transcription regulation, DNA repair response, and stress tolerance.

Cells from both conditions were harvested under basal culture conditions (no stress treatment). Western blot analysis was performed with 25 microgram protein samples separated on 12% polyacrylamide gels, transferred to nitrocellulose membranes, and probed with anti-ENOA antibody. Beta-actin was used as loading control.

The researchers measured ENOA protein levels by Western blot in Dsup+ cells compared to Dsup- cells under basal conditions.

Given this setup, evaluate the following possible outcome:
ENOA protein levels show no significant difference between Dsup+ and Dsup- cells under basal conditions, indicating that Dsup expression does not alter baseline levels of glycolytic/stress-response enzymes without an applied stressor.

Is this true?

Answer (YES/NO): NO